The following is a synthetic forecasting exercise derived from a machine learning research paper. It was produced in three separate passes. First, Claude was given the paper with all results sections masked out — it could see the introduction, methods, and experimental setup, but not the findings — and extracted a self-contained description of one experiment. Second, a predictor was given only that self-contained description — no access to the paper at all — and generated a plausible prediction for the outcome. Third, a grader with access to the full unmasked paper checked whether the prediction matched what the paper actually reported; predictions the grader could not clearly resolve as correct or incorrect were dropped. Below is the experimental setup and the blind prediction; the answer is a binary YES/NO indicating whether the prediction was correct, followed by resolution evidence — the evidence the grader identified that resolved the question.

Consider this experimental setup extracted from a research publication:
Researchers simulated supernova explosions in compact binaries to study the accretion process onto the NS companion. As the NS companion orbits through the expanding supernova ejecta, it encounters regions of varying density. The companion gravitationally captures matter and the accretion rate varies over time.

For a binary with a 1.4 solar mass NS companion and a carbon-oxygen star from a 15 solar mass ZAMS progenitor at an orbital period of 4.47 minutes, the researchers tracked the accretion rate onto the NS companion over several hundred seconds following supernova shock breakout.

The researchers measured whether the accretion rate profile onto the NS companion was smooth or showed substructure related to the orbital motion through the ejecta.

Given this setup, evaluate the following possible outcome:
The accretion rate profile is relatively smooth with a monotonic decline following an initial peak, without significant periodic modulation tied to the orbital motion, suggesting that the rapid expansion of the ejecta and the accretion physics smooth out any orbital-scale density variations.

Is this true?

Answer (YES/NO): NO